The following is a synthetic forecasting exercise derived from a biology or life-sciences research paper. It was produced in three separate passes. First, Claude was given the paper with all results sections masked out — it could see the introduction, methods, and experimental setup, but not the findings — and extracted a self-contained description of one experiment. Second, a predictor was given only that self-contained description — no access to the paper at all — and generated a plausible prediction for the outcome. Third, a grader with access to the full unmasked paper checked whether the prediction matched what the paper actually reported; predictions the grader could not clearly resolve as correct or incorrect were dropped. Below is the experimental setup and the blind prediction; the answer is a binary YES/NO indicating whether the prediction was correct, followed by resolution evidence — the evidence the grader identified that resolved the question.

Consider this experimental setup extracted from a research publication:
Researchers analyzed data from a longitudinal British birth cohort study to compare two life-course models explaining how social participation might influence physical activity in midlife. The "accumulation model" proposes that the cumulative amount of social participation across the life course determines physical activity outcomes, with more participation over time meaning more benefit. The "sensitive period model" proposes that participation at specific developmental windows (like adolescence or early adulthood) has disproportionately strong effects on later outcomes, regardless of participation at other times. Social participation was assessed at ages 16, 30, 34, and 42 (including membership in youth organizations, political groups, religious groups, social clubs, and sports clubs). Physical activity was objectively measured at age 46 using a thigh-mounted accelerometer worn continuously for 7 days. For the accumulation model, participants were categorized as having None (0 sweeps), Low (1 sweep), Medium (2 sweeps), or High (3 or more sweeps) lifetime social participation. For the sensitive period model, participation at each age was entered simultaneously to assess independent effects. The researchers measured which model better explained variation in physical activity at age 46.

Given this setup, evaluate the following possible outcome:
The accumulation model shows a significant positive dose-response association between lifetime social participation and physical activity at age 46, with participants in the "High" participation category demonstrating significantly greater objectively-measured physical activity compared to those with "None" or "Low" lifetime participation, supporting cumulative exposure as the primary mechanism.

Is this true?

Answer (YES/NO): YES